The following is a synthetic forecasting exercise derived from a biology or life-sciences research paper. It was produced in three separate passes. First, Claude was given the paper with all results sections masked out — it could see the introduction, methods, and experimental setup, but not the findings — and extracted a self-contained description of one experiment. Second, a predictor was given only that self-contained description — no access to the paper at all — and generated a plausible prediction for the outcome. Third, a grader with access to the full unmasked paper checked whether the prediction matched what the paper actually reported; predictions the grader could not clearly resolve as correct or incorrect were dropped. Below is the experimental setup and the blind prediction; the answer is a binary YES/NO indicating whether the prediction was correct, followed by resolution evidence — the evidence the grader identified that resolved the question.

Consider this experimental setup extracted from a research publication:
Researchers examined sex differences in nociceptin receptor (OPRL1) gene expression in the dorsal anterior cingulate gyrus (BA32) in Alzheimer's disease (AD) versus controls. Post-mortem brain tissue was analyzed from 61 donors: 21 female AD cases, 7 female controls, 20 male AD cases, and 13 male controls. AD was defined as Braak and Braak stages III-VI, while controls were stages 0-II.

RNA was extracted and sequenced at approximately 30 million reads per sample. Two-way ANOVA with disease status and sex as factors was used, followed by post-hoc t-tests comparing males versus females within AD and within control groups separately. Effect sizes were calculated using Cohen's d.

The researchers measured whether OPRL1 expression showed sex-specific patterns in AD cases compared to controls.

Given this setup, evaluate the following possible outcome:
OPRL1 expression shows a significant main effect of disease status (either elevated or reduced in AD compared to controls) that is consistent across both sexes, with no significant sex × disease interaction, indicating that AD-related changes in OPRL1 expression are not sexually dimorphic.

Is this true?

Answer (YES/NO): YES